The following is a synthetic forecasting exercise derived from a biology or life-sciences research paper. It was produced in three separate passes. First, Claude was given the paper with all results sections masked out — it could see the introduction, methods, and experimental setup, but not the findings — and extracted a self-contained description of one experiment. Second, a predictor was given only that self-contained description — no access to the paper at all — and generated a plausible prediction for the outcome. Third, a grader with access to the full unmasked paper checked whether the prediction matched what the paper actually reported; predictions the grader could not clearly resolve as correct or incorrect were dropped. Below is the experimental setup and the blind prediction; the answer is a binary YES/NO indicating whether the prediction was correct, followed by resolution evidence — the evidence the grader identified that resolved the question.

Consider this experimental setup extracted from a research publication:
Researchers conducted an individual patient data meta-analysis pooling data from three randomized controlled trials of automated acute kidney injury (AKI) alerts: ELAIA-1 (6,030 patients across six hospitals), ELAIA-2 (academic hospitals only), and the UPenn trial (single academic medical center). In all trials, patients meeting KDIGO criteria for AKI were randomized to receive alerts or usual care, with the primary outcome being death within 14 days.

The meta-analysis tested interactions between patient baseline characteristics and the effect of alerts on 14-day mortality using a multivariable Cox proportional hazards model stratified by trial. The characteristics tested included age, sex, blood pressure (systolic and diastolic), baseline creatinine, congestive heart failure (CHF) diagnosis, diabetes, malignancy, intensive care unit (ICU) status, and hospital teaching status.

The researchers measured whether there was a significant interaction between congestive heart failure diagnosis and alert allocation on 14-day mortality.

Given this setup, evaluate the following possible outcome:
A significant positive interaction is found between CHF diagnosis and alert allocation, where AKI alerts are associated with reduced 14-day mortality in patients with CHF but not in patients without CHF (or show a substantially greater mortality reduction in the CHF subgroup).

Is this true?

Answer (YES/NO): NO